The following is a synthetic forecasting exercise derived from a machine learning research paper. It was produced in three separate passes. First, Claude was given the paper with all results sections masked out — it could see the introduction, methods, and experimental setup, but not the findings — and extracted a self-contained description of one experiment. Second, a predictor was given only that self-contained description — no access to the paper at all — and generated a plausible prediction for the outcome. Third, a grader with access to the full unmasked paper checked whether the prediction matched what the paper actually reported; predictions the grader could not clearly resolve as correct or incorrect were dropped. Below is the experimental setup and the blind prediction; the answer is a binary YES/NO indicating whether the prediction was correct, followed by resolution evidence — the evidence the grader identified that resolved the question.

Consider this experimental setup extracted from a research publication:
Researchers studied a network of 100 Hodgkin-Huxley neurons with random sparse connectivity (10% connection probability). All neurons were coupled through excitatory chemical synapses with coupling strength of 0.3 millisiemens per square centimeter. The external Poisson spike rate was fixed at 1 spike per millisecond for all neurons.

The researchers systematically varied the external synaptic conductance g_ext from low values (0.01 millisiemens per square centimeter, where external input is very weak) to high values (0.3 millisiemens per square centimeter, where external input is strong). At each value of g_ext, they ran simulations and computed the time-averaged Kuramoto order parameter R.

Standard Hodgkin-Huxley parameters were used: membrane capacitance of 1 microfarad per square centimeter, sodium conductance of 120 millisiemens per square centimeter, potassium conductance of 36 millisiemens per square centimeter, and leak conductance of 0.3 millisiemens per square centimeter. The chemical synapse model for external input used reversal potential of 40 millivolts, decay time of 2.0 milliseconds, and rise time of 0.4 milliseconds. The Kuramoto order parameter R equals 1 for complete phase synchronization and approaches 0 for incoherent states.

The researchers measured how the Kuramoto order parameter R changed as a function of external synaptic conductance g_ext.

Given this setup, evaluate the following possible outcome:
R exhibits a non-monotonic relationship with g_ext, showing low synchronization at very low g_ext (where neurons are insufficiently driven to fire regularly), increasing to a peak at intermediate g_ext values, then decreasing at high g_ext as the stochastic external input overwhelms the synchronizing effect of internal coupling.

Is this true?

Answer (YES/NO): YES